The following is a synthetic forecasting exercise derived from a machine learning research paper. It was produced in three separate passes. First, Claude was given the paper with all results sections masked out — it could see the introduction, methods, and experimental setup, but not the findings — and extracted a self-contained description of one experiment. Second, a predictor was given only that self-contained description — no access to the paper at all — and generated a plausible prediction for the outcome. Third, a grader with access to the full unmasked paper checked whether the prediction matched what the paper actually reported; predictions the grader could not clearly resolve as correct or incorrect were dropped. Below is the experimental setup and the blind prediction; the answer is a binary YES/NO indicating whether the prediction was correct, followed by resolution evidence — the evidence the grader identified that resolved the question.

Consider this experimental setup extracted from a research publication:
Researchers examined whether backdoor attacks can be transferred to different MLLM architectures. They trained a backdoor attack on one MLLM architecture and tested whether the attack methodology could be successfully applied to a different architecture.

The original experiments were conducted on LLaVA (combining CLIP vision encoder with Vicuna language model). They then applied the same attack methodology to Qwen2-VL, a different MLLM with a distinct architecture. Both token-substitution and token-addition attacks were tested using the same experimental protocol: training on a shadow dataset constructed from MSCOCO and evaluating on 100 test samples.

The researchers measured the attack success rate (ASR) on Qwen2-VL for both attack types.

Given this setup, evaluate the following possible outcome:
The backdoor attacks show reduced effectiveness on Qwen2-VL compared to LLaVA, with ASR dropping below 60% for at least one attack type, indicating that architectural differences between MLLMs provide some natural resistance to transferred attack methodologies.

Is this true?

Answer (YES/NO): NO